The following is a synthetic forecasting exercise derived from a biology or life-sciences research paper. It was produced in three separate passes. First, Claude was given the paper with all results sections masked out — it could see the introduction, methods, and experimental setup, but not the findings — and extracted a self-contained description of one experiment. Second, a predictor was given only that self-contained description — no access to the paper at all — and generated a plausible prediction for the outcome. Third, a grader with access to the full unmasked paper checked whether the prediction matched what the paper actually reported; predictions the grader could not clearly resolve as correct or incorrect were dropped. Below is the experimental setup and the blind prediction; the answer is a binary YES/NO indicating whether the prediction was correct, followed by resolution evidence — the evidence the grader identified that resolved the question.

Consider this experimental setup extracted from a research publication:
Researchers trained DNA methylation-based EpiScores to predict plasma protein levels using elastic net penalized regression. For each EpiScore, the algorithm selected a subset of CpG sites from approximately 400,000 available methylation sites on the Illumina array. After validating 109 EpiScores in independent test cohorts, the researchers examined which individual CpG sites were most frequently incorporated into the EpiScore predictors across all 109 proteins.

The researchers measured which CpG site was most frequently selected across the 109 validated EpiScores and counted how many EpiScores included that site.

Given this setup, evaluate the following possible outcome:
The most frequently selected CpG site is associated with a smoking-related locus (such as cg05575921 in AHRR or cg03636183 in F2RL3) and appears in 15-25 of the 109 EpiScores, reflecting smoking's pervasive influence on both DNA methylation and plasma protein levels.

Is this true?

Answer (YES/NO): YES